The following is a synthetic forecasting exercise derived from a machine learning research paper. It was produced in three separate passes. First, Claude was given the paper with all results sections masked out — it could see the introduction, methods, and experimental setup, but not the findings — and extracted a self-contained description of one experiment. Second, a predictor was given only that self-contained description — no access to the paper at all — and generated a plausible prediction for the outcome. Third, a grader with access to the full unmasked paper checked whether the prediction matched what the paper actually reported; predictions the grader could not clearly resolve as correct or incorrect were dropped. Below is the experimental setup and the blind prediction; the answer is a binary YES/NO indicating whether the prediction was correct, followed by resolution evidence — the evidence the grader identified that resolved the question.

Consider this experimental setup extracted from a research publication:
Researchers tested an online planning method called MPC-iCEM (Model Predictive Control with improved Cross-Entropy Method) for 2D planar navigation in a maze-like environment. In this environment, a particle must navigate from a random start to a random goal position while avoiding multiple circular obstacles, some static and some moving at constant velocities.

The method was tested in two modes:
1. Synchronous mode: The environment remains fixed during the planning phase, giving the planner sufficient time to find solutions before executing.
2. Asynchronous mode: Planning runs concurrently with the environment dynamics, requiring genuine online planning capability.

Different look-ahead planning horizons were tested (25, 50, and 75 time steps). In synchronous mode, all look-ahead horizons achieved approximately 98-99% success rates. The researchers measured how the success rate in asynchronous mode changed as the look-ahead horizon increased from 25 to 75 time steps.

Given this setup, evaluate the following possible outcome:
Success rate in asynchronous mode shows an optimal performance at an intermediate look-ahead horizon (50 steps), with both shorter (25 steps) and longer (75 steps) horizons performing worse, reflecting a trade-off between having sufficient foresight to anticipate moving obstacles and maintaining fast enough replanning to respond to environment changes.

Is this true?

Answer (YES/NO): NO